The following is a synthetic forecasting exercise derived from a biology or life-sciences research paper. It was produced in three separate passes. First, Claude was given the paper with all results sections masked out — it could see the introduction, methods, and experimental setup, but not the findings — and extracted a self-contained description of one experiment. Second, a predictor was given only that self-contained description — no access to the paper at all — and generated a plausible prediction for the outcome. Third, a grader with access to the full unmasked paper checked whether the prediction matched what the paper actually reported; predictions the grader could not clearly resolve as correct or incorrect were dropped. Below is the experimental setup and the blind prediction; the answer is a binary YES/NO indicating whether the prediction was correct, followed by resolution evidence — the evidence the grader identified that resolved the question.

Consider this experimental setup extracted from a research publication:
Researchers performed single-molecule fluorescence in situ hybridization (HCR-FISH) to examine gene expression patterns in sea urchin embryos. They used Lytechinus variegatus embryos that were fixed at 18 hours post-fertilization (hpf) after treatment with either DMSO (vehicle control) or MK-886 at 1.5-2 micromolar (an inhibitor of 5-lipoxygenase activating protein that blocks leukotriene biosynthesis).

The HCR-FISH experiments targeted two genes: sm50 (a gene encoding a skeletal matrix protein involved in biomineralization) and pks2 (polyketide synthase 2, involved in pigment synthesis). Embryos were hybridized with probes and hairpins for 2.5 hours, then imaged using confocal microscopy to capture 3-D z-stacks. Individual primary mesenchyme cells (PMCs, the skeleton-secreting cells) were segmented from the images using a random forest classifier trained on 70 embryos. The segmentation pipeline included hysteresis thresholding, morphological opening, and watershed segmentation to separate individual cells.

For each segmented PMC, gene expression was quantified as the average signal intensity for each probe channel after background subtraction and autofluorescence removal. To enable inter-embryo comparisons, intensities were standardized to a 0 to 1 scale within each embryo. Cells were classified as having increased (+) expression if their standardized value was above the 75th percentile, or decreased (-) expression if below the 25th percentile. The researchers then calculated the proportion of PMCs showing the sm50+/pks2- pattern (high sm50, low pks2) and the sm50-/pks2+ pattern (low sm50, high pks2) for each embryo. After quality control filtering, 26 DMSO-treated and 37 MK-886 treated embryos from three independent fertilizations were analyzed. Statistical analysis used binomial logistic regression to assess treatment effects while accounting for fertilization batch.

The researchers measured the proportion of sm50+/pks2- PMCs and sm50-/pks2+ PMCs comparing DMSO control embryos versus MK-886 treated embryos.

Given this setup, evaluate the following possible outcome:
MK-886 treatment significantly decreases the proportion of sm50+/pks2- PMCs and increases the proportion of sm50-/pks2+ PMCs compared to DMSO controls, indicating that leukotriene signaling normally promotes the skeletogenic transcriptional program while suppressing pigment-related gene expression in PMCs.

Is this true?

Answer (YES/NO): YES